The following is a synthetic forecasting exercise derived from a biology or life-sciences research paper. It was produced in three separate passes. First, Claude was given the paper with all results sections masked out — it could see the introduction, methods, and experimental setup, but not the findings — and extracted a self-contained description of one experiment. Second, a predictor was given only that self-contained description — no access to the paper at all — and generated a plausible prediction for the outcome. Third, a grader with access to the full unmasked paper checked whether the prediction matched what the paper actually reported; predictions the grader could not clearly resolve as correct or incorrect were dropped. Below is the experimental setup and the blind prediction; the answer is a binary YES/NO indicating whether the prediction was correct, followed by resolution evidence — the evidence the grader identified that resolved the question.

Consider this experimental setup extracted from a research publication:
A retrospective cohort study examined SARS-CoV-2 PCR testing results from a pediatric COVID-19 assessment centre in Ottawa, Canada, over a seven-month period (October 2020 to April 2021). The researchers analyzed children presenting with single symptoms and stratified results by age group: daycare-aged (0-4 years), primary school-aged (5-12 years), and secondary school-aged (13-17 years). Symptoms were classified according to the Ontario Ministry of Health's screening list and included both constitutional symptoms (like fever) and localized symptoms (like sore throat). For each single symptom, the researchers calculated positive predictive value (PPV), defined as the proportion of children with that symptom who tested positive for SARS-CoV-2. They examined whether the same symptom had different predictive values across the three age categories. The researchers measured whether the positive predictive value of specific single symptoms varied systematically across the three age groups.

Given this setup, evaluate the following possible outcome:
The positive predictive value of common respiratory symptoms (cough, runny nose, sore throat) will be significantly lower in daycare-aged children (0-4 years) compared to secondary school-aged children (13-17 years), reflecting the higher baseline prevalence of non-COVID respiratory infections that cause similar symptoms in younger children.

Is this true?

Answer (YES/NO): YES